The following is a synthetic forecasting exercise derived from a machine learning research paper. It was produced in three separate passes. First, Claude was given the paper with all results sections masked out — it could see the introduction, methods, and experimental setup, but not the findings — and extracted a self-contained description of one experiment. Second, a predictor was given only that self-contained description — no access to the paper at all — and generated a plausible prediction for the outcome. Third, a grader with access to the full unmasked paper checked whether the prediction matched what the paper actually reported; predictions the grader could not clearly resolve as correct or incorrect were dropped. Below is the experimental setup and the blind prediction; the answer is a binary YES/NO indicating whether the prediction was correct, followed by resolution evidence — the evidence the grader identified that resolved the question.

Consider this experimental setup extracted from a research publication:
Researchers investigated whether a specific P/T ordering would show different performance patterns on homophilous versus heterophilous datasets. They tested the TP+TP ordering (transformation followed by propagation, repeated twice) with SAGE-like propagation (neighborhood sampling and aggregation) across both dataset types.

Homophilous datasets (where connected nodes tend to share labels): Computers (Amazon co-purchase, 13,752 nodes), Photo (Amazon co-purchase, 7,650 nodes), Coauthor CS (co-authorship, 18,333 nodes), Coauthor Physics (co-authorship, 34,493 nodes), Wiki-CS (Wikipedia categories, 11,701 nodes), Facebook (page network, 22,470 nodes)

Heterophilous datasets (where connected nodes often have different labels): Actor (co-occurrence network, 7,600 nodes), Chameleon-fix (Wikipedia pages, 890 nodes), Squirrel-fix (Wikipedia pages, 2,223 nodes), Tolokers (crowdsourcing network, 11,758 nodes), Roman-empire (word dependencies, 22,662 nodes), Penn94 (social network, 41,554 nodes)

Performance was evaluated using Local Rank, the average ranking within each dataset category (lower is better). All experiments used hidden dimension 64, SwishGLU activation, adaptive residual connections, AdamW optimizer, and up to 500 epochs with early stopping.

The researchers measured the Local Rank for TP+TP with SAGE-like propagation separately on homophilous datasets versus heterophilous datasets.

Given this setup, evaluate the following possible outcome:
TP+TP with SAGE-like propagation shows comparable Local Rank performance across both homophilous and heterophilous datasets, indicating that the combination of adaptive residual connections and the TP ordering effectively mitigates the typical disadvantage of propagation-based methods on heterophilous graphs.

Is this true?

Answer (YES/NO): NO